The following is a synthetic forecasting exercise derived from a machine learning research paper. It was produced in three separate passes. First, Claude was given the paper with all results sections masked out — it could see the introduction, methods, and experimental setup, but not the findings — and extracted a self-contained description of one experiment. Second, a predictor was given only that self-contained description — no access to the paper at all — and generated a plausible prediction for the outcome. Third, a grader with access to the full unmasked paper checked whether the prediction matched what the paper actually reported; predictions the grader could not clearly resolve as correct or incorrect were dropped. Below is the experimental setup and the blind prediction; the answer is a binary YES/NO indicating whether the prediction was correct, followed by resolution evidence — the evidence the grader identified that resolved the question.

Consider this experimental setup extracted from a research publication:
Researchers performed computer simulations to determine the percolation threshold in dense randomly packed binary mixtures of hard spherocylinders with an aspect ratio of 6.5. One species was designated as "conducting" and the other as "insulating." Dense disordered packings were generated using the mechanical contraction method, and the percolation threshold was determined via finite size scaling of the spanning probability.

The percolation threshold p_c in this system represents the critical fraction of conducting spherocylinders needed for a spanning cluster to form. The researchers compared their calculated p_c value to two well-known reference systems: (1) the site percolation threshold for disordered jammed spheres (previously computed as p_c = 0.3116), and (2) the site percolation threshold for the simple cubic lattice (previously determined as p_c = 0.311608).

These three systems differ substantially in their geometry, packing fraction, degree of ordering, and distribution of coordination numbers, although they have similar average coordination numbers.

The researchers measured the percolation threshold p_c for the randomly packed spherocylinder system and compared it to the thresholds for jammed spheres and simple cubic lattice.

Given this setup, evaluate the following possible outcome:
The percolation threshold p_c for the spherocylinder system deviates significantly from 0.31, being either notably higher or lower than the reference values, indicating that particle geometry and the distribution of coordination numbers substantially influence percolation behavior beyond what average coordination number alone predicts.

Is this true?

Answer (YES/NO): NO